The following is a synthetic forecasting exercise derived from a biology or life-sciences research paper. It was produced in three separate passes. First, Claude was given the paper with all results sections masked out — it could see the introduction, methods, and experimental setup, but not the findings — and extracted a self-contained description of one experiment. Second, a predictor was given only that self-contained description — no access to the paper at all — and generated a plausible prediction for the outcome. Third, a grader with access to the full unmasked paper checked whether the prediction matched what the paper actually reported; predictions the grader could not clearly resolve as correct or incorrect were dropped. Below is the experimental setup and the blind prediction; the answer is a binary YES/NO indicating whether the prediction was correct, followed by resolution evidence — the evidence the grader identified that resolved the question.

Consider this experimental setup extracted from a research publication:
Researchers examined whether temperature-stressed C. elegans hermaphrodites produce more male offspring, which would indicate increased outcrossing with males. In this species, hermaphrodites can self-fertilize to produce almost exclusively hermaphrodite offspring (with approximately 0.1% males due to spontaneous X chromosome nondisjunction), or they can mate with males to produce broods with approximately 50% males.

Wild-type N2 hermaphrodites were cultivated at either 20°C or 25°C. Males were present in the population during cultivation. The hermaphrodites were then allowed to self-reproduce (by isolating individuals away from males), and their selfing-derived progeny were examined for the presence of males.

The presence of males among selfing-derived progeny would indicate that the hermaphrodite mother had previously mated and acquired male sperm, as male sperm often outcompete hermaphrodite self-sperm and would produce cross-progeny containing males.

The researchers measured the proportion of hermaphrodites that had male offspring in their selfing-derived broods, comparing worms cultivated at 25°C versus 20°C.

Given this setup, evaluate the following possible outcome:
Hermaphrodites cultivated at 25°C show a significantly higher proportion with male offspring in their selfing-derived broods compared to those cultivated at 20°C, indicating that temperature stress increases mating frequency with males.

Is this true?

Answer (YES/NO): YES